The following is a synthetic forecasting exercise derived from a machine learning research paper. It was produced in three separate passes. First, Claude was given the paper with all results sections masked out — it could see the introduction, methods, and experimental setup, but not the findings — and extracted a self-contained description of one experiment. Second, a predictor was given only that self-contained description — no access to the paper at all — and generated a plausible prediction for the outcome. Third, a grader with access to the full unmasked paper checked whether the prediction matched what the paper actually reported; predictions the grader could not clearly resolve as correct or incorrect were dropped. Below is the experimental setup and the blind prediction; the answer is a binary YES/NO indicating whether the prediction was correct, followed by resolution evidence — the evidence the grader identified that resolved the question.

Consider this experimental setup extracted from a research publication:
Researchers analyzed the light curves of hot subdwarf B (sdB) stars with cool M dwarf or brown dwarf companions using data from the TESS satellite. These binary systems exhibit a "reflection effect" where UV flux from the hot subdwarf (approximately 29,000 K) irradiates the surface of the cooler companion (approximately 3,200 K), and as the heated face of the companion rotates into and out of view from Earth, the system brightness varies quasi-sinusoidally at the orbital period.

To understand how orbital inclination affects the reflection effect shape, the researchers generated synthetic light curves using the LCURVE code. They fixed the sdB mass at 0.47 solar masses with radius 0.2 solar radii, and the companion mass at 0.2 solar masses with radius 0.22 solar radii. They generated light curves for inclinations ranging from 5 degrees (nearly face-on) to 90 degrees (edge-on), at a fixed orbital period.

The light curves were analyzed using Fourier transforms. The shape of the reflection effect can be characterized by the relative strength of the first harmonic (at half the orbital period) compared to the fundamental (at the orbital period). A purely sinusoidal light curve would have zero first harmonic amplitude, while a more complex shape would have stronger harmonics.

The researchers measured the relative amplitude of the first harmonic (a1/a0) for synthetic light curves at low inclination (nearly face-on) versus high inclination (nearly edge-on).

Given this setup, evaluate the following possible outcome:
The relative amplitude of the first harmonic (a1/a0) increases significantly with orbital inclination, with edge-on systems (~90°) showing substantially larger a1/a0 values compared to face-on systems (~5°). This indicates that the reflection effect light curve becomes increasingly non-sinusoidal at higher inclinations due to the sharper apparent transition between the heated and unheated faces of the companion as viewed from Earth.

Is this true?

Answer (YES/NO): YES